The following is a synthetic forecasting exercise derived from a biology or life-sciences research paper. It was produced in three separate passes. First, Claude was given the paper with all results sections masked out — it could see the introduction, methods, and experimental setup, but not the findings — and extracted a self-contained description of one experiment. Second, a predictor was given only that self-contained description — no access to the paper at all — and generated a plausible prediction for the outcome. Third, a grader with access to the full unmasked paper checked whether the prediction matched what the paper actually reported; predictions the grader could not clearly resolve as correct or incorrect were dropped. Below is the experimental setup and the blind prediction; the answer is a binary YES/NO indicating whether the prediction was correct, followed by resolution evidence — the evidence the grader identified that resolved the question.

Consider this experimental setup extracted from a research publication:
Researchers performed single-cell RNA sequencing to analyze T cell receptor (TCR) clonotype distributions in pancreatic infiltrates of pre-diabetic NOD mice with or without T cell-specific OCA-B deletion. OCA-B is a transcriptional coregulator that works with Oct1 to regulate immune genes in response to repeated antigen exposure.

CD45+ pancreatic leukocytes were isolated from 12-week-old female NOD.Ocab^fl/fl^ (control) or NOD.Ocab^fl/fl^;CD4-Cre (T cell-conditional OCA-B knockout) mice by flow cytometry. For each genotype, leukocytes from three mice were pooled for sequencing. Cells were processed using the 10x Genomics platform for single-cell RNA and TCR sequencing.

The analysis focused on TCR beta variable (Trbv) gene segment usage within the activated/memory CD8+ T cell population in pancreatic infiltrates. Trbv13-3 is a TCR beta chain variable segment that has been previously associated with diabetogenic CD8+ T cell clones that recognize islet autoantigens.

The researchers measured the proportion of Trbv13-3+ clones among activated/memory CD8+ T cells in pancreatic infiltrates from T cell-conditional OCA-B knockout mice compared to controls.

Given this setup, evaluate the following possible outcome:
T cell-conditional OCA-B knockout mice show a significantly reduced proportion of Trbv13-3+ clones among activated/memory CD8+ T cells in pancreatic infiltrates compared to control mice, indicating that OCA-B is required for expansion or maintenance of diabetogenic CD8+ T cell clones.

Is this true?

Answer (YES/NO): YES